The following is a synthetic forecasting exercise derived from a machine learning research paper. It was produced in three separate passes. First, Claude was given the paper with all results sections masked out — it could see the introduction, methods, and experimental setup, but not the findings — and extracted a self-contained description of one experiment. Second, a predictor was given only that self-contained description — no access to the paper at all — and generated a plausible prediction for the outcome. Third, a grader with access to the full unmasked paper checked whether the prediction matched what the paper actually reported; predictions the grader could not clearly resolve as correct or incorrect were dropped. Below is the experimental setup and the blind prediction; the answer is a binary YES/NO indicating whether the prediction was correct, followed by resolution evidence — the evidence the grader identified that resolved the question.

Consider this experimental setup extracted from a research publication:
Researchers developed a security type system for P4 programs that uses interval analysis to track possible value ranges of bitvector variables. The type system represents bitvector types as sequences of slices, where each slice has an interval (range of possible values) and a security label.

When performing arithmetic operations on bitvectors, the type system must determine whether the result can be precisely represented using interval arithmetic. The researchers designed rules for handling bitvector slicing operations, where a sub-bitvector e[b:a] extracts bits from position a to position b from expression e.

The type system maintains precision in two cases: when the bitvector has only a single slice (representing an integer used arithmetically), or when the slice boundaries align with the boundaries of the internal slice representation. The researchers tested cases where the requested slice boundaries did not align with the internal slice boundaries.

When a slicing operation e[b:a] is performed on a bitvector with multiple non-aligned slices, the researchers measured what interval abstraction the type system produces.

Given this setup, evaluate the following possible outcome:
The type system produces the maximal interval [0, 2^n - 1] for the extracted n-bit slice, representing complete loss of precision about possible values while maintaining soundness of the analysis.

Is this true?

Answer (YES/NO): YES